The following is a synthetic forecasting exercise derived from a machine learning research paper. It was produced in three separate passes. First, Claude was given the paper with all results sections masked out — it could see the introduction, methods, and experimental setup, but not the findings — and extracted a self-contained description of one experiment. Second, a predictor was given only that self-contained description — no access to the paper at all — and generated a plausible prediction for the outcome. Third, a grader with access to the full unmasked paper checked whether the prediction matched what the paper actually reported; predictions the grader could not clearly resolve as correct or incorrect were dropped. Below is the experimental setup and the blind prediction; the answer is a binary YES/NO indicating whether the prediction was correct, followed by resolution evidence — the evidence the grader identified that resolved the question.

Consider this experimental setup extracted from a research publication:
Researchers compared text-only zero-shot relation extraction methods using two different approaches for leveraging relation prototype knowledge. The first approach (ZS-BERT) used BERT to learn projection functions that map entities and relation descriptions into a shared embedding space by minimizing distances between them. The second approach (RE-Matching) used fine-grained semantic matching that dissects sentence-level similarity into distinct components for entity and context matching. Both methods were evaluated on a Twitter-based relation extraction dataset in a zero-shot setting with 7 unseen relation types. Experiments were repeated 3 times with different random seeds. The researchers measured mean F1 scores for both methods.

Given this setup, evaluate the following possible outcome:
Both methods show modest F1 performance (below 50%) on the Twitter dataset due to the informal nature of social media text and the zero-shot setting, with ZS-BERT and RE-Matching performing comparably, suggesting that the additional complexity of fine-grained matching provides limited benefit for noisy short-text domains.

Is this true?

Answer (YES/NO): YES